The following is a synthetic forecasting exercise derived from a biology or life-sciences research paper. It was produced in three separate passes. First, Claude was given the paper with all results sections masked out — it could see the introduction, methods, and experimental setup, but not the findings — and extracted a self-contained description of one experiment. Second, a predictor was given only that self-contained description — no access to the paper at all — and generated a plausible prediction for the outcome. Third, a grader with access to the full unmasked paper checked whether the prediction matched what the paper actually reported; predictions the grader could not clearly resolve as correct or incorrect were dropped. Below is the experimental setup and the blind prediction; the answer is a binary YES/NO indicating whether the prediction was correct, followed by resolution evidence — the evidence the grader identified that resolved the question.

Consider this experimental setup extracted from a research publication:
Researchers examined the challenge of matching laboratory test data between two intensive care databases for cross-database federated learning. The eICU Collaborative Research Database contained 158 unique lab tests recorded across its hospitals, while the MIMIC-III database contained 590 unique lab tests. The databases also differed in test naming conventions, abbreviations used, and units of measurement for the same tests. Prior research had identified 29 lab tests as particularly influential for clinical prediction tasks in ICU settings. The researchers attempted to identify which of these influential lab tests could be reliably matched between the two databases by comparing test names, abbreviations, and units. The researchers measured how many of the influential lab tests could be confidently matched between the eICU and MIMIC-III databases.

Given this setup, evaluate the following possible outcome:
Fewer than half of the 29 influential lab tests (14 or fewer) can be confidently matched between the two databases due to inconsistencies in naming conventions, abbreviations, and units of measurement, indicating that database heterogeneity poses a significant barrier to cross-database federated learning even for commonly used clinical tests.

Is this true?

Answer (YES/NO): YES